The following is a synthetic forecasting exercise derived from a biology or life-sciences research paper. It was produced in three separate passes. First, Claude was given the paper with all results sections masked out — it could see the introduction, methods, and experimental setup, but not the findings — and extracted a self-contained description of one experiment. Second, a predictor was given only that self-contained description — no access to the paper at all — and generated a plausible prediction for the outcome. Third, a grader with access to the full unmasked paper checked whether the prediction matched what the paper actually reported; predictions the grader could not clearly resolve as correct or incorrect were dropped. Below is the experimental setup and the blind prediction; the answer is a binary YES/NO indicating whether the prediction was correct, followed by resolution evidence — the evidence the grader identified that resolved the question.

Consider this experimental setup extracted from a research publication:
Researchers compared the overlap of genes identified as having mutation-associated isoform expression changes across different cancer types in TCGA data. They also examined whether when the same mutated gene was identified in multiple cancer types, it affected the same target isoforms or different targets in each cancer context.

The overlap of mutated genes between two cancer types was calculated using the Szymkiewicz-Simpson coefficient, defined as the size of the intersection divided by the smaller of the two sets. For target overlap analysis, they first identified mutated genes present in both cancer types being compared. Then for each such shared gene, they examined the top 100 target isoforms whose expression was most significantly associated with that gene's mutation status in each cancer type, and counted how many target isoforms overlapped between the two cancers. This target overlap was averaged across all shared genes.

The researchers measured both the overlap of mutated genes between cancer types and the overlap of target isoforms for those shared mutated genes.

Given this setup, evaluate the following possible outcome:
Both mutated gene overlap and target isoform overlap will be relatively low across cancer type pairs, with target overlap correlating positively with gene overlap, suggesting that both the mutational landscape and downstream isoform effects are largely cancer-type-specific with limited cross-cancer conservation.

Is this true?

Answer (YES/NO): NO